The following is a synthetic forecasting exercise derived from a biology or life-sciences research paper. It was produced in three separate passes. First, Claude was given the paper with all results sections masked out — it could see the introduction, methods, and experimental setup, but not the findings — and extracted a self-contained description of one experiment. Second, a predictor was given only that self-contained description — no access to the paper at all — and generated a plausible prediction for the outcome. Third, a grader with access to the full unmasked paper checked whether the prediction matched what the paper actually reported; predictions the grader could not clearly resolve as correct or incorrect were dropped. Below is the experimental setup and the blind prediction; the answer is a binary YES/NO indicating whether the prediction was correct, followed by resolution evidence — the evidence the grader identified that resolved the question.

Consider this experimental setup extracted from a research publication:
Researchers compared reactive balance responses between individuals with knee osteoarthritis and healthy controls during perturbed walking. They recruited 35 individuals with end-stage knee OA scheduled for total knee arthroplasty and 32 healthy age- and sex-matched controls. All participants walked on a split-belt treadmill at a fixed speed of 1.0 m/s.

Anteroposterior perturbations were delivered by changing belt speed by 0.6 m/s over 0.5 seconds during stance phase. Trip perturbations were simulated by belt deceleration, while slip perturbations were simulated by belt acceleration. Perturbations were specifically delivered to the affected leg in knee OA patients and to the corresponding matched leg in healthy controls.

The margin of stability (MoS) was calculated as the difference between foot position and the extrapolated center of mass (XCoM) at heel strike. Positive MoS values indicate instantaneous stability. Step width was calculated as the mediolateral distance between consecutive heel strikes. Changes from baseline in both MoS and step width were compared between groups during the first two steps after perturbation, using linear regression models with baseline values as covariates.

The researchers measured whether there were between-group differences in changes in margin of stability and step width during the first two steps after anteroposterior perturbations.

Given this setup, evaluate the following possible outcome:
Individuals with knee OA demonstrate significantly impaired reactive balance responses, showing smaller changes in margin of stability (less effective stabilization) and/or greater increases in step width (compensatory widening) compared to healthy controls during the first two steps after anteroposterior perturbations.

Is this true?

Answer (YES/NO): NO